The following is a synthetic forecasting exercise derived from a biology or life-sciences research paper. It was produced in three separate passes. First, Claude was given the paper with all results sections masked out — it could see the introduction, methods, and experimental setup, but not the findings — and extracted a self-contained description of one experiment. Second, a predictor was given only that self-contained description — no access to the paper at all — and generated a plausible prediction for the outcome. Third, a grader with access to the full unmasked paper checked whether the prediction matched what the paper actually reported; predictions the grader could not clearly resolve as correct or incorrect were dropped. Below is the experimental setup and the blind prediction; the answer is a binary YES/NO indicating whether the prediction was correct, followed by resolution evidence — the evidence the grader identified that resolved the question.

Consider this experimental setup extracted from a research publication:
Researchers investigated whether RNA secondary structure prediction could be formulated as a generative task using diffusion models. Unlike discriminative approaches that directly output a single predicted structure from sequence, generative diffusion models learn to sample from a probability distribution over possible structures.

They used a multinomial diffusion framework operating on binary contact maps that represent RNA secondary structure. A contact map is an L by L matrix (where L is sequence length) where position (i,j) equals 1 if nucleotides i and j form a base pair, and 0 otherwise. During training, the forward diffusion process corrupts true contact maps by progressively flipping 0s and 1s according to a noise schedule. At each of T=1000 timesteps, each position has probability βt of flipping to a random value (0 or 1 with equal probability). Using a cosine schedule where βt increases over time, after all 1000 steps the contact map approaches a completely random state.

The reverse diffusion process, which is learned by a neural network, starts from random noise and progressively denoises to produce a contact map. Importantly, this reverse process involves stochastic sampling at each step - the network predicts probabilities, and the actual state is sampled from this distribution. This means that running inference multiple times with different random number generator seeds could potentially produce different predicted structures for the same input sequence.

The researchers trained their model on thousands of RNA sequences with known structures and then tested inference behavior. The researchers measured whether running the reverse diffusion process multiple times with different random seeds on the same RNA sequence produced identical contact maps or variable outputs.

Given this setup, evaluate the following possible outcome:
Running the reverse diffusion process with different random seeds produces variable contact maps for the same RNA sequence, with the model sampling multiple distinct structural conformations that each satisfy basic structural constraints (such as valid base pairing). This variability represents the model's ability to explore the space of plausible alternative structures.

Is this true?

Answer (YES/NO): NO